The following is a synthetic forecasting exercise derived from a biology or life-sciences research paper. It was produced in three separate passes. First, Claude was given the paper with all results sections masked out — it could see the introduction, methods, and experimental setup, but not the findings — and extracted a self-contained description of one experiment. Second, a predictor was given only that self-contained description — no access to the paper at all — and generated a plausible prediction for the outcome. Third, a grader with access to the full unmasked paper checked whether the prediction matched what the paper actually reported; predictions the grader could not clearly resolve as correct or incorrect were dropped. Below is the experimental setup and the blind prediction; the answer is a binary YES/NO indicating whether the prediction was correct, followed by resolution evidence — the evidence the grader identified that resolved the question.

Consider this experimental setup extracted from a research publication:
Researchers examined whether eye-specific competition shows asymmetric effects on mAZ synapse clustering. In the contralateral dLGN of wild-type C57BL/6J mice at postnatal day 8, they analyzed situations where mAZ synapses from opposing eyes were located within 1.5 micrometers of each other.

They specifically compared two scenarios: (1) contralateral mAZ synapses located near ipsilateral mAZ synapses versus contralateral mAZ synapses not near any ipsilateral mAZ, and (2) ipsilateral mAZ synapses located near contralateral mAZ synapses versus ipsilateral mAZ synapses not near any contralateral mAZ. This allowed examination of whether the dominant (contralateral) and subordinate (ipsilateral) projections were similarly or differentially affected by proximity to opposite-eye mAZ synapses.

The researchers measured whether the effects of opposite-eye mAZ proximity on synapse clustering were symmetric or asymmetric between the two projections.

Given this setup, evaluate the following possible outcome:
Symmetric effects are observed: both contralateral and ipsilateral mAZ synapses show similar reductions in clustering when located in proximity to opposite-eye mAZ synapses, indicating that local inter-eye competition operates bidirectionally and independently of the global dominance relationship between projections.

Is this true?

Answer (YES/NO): NO